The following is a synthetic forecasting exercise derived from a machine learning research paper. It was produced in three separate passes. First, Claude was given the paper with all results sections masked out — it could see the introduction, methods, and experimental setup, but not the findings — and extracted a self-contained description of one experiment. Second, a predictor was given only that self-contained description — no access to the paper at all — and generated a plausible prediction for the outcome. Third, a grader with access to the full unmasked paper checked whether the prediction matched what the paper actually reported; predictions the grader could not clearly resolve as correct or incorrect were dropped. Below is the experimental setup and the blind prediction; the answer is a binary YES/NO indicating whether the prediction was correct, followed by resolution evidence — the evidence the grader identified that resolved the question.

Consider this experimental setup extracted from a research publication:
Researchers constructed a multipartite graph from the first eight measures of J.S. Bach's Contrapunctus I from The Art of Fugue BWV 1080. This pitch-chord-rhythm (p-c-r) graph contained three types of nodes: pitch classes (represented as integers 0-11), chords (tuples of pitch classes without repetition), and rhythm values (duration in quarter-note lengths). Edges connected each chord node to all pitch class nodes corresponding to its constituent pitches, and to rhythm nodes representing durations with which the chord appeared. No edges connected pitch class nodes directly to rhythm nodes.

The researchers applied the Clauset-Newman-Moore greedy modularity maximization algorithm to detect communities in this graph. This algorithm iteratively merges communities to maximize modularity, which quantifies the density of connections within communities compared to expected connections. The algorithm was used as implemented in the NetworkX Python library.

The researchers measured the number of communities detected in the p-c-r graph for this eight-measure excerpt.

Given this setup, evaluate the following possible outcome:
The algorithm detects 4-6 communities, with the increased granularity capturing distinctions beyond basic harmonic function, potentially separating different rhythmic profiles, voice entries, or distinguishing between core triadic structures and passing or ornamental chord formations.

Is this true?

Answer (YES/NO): YES